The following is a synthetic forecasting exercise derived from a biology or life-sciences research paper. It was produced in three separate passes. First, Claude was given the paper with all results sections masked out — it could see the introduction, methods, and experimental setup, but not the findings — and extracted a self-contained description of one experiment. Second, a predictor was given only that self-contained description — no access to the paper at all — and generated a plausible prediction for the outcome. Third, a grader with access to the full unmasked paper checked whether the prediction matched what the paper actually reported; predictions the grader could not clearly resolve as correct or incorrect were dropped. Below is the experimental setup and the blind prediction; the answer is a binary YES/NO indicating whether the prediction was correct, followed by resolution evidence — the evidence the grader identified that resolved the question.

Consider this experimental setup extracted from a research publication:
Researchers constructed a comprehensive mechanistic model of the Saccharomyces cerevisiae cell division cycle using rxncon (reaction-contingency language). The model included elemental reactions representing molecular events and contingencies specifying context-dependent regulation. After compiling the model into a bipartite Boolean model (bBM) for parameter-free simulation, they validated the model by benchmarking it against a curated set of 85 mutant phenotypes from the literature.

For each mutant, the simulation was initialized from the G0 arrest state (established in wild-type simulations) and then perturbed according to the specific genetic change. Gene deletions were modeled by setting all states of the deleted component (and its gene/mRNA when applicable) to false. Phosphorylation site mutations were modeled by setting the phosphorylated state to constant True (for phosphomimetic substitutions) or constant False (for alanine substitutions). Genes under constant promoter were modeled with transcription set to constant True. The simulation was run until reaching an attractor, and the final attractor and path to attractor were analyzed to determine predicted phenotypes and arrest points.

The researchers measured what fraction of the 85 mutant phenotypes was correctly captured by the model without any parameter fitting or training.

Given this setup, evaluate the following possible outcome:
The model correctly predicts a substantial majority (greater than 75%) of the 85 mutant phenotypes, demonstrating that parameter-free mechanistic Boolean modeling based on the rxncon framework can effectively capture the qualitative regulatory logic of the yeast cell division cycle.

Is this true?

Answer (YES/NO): NO